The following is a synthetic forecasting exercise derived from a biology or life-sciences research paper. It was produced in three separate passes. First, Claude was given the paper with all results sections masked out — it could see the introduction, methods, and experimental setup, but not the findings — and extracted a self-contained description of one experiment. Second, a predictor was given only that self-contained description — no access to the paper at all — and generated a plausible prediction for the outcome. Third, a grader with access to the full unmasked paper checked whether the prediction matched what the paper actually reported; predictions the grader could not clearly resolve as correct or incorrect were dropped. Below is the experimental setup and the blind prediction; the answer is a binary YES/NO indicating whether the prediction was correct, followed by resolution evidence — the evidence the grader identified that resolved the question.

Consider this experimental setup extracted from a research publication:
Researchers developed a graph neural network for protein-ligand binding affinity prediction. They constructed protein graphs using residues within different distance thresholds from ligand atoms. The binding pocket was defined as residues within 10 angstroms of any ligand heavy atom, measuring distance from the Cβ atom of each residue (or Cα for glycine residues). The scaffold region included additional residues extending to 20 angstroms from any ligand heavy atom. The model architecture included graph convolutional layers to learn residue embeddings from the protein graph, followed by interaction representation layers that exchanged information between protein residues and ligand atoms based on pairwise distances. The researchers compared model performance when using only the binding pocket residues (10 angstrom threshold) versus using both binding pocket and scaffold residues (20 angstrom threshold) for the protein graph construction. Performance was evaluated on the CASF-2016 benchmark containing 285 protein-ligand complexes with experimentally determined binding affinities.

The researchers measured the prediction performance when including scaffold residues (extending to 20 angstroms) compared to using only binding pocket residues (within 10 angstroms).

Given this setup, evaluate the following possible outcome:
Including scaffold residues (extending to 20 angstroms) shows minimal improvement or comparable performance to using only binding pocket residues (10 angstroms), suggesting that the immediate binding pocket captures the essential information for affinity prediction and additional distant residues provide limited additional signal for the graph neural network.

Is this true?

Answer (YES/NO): NO